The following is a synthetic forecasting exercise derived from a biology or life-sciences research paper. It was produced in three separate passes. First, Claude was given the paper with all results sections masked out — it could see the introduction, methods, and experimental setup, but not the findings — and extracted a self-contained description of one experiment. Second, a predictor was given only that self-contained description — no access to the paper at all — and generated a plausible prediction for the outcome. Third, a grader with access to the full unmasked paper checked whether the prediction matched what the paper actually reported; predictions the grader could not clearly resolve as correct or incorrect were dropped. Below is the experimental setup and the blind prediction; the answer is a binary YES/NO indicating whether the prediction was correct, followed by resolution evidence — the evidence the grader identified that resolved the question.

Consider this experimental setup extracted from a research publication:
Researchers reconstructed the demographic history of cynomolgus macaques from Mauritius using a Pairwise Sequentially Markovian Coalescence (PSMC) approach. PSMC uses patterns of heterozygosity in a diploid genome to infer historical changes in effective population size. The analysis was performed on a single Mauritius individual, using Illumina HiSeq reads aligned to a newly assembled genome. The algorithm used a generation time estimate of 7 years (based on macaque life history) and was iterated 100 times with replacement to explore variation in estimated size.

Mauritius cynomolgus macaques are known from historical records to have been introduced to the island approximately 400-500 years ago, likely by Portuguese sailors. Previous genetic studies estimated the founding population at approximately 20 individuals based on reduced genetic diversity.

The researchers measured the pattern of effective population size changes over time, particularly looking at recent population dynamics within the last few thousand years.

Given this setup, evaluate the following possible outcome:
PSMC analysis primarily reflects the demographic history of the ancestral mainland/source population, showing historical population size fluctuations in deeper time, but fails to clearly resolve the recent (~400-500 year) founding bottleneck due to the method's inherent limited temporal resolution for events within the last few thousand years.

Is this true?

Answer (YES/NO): NO